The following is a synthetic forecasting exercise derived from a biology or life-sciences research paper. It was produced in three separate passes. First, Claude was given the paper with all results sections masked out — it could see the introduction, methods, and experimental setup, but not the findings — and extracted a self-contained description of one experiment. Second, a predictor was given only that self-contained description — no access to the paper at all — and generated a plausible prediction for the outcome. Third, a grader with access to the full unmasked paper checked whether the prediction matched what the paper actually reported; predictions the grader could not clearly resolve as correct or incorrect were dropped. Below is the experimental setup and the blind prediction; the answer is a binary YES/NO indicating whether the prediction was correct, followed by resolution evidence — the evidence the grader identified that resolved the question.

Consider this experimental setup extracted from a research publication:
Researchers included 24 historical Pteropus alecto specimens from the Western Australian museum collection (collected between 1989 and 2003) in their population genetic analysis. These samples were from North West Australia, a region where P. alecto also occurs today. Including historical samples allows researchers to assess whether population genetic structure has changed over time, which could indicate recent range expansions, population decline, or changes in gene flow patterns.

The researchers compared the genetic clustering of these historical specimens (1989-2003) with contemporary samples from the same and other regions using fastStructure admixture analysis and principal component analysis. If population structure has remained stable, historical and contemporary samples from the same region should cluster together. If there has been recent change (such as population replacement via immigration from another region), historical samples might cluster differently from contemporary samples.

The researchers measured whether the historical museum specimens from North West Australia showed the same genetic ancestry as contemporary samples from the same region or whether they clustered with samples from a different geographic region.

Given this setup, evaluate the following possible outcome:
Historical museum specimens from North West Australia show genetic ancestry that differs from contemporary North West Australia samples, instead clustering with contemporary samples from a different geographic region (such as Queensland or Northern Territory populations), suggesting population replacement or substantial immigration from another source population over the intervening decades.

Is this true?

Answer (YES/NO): NO